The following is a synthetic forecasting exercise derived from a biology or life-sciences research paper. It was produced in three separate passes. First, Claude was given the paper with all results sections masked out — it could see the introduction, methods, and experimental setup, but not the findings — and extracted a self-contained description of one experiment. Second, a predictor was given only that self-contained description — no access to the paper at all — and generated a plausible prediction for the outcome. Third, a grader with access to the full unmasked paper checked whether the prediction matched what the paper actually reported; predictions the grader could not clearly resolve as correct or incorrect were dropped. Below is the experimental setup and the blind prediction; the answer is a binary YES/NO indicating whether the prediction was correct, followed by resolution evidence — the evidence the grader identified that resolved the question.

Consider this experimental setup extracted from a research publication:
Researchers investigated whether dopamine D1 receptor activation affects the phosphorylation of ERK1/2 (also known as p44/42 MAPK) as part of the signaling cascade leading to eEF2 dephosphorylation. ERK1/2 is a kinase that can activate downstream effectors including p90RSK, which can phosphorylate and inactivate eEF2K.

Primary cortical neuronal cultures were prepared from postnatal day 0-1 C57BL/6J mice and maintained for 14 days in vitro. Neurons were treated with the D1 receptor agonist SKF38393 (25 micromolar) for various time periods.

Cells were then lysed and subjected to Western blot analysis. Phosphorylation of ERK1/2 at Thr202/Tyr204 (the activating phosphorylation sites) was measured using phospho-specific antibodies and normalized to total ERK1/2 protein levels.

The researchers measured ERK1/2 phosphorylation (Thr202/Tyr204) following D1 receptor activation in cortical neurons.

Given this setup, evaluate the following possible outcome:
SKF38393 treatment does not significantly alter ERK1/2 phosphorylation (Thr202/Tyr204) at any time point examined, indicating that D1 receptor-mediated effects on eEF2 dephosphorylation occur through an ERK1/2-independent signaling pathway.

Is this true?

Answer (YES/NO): NO